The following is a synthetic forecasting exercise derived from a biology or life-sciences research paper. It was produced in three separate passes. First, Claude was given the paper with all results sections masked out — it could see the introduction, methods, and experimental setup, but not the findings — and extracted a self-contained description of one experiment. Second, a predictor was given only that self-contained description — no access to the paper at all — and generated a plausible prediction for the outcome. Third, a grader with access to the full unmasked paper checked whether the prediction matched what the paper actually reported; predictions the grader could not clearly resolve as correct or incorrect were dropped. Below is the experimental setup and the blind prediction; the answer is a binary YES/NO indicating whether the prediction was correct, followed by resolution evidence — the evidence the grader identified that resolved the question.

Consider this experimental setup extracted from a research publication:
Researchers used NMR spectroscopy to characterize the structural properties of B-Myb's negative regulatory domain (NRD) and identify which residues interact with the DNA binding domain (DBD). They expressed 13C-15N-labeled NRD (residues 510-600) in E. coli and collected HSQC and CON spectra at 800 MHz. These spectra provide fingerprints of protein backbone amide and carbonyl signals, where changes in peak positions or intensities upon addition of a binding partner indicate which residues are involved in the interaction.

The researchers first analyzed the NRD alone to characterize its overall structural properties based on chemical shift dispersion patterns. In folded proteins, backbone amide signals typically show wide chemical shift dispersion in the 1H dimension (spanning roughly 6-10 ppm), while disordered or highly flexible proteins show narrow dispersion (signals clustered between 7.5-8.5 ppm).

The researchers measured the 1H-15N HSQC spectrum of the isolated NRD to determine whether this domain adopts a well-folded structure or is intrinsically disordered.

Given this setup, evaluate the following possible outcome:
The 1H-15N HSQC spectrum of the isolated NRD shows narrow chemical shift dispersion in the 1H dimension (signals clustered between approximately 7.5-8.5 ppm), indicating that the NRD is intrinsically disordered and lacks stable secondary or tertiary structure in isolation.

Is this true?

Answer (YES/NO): YES